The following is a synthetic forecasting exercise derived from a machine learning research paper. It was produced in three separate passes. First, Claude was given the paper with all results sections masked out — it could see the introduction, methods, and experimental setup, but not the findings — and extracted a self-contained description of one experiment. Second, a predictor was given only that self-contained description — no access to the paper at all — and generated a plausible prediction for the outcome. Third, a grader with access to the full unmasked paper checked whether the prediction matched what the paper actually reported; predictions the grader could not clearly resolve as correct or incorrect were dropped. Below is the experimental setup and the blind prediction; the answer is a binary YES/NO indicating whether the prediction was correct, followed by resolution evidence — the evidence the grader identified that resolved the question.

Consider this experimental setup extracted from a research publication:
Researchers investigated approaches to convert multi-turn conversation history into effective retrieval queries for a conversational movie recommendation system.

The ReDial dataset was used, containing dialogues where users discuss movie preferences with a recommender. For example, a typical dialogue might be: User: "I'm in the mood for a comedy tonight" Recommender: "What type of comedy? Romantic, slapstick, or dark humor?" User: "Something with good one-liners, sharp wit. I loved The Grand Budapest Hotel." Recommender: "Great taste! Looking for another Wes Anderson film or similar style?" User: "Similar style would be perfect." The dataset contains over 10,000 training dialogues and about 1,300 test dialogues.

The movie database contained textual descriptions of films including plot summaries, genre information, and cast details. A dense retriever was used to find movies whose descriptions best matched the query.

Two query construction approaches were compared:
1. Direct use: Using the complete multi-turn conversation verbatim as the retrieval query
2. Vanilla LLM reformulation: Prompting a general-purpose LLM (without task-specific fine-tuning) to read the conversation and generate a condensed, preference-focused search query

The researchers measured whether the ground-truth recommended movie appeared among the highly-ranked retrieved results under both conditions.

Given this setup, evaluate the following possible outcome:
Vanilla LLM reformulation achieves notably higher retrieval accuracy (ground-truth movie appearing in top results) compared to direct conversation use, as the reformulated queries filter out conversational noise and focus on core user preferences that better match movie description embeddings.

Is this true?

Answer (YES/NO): YES